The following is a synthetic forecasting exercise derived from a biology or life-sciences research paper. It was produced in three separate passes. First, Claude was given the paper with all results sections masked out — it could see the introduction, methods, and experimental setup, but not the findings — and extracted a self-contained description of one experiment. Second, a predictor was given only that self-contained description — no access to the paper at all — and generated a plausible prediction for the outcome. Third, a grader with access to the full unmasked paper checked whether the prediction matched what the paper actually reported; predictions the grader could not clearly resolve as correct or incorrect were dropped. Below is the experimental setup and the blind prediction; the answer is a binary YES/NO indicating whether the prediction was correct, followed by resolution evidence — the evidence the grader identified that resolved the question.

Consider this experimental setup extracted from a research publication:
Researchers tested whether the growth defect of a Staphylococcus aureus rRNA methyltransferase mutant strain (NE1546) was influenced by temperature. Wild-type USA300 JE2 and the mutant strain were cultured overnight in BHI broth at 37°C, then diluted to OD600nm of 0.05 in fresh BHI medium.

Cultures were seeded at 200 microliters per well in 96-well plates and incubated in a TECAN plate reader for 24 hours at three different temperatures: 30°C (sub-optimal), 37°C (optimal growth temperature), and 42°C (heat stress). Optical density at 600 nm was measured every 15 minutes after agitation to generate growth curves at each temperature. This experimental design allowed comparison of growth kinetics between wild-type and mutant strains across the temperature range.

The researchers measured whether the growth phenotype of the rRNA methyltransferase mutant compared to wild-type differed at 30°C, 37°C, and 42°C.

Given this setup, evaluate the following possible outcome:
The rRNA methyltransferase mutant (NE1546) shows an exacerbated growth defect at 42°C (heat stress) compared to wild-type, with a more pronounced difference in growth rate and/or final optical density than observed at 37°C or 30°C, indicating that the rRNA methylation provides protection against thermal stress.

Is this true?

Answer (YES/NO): NO